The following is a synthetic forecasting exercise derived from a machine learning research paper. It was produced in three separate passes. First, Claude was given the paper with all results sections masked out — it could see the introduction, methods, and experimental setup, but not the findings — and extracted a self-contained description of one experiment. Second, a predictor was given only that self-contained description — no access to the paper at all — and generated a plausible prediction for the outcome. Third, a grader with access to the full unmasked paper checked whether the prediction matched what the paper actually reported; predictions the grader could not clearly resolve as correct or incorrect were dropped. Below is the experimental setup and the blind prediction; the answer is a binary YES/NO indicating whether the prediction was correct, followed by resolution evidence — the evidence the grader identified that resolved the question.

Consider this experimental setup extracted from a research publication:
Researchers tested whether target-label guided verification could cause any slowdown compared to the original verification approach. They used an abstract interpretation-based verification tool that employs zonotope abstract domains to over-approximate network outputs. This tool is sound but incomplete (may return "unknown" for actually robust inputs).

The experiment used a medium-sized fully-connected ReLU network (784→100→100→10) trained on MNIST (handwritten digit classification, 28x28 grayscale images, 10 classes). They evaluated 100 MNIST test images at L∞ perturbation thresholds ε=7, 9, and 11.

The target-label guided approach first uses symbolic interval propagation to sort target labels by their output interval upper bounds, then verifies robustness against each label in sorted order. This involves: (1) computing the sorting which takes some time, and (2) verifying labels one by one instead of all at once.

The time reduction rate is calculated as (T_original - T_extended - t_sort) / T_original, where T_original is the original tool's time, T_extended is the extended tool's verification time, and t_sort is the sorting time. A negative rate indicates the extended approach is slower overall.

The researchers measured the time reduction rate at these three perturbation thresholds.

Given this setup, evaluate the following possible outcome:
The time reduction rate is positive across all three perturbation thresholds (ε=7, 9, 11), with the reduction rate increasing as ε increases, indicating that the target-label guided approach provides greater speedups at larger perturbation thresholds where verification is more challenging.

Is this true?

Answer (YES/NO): NO